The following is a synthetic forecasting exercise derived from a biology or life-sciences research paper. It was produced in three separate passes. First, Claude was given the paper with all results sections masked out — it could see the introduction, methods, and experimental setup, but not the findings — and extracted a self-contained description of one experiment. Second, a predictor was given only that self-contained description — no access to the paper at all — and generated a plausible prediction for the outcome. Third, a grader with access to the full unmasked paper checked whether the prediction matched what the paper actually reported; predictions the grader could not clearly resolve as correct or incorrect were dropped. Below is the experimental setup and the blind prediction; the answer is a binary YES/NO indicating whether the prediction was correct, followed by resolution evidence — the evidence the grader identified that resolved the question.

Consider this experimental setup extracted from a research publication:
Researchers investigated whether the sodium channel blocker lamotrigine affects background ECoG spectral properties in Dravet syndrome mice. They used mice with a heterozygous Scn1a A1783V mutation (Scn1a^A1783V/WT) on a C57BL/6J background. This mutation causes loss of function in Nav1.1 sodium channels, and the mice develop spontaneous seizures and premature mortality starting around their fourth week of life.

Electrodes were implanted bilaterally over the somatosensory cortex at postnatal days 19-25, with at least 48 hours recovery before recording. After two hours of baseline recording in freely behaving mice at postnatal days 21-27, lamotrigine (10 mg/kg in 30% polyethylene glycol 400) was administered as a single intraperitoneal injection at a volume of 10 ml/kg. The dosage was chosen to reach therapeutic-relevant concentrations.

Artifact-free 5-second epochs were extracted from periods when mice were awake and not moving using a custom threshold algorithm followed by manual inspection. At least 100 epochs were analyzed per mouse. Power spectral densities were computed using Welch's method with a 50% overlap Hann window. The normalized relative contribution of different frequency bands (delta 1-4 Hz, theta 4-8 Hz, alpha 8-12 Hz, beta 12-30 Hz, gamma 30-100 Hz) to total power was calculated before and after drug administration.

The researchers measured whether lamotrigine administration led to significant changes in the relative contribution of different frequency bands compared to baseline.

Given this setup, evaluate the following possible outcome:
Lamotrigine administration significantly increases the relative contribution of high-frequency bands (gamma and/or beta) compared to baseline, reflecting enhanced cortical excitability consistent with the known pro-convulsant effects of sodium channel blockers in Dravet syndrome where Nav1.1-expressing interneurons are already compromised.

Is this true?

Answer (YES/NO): NO